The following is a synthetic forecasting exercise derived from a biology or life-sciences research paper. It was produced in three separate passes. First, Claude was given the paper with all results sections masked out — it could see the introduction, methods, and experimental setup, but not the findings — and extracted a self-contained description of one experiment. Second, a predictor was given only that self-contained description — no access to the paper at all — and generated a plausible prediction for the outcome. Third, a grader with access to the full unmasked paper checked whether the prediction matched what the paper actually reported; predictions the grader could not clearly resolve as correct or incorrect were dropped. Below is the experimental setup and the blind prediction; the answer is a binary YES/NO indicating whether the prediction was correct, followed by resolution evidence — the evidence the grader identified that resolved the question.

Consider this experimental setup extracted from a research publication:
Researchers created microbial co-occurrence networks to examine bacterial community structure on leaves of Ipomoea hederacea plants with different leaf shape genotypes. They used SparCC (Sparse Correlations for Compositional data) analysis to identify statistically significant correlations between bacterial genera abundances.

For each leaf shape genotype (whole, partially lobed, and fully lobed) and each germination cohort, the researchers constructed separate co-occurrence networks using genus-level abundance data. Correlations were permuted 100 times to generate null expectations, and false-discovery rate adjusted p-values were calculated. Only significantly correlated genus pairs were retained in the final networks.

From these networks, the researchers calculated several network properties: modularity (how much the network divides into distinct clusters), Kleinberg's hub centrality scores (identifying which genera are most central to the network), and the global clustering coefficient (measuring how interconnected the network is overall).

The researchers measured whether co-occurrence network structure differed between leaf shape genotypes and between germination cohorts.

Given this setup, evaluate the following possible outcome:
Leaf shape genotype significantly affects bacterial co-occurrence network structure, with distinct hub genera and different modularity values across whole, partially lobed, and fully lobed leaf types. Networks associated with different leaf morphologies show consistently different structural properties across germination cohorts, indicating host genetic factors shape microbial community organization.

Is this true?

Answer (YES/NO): NO